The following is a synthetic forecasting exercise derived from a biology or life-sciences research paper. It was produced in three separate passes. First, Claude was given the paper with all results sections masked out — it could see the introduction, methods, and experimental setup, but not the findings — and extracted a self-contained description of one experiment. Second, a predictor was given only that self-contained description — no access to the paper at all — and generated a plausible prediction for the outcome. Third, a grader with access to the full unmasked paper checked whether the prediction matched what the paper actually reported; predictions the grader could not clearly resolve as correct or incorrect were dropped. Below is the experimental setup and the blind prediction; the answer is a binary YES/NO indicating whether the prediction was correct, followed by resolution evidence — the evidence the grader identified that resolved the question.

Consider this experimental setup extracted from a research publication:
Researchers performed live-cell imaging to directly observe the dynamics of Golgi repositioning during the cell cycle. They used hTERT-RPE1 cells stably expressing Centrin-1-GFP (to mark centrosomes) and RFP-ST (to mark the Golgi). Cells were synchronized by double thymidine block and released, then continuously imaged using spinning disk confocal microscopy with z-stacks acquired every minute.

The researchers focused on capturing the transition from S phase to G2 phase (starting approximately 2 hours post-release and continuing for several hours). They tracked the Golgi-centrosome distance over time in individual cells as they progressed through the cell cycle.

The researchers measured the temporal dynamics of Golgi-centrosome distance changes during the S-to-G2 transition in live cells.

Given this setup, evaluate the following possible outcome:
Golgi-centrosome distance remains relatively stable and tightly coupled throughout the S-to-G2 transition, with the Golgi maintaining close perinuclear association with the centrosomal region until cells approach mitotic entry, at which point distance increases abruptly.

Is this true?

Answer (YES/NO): NO